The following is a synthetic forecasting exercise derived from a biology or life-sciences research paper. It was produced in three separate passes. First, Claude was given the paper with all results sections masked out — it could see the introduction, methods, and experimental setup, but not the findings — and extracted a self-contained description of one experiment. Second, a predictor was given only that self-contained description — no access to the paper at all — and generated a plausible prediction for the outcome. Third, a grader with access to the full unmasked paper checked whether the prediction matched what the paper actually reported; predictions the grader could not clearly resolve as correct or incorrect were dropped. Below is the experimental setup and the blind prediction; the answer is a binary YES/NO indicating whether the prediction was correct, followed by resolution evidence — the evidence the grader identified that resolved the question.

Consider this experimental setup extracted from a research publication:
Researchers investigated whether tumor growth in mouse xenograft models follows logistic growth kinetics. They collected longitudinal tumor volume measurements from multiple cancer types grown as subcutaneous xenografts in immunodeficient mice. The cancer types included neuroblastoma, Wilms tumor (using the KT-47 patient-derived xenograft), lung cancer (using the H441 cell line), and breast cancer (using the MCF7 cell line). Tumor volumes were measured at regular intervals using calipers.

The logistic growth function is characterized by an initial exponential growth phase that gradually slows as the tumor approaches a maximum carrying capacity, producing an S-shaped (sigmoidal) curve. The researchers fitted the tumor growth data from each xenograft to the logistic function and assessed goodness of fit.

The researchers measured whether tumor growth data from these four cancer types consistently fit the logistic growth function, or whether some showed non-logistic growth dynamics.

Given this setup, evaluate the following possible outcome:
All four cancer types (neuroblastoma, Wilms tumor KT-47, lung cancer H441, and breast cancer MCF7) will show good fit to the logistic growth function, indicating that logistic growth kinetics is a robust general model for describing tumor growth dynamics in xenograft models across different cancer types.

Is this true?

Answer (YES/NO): NO